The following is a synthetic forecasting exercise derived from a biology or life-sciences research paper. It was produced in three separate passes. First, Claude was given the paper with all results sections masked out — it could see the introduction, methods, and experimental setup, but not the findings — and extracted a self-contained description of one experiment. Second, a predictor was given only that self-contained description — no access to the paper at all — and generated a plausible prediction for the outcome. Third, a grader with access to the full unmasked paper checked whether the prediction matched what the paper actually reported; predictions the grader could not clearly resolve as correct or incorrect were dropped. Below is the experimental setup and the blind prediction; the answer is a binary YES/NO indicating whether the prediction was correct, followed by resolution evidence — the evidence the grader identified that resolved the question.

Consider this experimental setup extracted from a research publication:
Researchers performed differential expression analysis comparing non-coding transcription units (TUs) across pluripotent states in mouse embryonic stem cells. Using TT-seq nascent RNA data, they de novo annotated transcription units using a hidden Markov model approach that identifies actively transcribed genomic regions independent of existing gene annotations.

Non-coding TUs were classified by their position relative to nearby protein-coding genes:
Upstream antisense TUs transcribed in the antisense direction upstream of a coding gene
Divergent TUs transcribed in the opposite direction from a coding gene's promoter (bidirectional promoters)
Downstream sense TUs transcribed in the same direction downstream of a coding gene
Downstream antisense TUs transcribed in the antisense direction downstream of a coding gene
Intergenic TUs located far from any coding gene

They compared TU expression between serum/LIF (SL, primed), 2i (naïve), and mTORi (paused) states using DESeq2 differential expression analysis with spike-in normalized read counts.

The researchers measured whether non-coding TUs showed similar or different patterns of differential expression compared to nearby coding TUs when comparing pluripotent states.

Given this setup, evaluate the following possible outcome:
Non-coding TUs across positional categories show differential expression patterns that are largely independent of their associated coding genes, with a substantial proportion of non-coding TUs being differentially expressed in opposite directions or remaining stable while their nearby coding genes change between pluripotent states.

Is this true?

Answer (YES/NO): NO